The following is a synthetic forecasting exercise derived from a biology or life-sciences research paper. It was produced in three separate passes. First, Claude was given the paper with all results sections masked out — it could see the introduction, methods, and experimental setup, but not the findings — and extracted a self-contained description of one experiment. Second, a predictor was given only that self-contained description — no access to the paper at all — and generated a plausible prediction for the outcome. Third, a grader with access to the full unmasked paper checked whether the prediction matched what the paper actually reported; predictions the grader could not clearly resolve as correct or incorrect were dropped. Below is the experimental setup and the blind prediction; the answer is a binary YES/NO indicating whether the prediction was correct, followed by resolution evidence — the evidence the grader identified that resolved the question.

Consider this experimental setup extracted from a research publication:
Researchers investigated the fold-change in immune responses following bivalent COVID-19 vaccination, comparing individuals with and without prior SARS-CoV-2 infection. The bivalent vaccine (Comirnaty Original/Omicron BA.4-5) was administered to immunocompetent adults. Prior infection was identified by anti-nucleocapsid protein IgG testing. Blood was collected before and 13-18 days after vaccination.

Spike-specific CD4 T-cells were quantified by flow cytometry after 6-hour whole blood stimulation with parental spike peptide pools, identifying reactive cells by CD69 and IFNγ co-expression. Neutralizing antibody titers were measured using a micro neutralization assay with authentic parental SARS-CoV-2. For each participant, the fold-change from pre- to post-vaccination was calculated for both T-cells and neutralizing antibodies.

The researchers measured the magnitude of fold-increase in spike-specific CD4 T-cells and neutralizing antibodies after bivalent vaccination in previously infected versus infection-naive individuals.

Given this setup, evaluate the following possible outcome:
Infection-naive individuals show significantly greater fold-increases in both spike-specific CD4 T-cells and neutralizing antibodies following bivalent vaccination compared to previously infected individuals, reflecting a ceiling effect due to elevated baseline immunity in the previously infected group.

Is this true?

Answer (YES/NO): NO